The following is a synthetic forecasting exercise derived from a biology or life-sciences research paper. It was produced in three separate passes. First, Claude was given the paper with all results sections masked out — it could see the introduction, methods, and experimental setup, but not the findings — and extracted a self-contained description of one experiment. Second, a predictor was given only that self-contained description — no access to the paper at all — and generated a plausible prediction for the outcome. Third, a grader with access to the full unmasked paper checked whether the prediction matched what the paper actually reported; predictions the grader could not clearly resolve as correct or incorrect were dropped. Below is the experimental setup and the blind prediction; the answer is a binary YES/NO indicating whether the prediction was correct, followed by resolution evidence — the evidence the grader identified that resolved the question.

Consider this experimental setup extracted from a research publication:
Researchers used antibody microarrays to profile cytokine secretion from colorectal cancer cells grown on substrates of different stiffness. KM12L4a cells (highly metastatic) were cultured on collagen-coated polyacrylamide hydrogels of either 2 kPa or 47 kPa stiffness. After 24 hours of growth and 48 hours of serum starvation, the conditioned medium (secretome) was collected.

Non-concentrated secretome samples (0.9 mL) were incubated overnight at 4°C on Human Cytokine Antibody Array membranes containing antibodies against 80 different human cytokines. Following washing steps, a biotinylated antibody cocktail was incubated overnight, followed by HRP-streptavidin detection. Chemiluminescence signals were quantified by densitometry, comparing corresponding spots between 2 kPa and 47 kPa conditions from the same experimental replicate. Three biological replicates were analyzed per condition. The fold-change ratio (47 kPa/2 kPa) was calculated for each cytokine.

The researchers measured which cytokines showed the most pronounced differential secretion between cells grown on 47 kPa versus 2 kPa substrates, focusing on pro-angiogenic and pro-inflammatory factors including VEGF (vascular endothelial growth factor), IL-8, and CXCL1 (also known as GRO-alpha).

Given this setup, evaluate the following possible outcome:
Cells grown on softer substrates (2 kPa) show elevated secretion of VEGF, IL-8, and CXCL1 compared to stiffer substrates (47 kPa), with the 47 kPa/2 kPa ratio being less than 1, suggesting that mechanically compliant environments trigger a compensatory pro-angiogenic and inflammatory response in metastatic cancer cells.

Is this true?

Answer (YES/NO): NO